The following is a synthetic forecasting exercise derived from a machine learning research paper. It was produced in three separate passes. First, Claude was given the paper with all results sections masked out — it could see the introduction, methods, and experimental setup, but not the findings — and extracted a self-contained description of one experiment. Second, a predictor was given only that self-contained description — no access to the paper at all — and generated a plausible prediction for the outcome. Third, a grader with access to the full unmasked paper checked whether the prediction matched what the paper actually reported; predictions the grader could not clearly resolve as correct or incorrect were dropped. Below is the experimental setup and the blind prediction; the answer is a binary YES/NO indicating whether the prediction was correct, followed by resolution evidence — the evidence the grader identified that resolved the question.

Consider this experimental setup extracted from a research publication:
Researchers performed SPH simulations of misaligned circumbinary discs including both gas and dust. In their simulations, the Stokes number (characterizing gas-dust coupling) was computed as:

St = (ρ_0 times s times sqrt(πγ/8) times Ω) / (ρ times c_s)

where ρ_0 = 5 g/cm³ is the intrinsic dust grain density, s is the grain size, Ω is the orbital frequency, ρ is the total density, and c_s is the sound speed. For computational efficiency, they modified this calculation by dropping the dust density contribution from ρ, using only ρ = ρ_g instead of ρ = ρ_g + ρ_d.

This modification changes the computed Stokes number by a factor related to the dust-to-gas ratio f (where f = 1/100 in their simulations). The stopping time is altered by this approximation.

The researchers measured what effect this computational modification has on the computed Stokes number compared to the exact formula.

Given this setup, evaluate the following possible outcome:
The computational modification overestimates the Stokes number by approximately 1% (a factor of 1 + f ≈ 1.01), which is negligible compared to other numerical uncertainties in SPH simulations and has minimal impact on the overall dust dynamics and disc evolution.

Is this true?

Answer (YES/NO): NO